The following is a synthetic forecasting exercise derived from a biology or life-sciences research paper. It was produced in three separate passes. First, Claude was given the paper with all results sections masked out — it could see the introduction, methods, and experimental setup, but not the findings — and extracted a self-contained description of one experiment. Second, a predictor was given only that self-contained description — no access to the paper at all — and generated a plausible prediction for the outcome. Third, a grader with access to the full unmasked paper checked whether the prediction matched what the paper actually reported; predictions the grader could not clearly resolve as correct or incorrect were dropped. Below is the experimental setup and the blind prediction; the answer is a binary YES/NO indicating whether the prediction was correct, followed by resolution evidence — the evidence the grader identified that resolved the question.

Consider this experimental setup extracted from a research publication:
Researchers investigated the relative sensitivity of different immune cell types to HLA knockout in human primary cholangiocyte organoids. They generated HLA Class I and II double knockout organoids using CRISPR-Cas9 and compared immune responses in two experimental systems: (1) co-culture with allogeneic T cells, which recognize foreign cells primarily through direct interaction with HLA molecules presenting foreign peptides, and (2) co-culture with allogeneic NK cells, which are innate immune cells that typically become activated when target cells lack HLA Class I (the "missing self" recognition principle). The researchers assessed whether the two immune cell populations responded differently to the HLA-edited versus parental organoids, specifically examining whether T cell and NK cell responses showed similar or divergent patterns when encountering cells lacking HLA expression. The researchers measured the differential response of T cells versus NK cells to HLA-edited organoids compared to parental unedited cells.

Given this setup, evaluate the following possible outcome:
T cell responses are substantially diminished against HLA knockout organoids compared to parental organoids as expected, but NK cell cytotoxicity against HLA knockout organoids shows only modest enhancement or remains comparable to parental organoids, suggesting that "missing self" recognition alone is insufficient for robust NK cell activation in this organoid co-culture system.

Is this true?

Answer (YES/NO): YES